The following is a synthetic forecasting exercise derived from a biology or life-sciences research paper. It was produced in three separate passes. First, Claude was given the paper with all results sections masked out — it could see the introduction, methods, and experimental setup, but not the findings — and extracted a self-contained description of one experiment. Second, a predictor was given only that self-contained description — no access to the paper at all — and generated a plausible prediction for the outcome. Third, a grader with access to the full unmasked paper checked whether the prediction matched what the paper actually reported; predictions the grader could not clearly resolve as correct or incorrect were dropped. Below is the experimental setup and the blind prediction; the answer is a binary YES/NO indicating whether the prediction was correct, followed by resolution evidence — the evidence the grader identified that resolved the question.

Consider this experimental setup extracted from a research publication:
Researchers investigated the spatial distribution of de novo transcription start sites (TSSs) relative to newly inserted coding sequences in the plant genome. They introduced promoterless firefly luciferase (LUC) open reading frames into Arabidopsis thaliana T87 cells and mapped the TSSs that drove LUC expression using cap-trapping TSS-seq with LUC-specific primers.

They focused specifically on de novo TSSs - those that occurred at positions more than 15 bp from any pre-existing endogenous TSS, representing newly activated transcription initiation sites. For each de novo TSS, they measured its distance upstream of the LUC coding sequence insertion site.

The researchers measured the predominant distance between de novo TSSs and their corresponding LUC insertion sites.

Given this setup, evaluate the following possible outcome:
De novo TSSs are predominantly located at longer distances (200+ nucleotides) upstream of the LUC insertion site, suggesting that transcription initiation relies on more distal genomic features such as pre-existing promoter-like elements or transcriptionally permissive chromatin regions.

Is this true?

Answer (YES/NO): NO